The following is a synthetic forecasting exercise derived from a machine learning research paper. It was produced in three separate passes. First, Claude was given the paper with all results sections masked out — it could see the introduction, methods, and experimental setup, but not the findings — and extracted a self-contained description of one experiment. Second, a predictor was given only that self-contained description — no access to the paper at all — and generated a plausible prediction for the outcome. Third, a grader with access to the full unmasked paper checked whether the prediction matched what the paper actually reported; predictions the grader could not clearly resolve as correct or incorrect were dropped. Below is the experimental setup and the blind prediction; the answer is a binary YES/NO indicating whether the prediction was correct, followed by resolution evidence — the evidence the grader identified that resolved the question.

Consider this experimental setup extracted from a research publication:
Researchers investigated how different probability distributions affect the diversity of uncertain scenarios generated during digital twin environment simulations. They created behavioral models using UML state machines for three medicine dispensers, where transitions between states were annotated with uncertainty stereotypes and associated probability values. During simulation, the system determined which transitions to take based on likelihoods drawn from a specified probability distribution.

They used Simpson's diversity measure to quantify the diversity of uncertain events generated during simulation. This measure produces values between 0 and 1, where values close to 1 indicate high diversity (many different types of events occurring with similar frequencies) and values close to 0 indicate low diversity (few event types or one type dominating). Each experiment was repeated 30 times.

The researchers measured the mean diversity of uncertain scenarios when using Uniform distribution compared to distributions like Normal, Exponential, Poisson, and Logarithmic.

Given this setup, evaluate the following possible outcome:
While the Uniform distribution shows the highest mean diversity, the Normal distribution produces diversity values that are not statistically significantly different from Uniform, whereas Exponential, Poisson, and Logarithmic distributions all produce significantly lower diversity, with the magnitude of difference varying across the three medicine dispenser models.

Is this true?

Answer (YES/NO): NO